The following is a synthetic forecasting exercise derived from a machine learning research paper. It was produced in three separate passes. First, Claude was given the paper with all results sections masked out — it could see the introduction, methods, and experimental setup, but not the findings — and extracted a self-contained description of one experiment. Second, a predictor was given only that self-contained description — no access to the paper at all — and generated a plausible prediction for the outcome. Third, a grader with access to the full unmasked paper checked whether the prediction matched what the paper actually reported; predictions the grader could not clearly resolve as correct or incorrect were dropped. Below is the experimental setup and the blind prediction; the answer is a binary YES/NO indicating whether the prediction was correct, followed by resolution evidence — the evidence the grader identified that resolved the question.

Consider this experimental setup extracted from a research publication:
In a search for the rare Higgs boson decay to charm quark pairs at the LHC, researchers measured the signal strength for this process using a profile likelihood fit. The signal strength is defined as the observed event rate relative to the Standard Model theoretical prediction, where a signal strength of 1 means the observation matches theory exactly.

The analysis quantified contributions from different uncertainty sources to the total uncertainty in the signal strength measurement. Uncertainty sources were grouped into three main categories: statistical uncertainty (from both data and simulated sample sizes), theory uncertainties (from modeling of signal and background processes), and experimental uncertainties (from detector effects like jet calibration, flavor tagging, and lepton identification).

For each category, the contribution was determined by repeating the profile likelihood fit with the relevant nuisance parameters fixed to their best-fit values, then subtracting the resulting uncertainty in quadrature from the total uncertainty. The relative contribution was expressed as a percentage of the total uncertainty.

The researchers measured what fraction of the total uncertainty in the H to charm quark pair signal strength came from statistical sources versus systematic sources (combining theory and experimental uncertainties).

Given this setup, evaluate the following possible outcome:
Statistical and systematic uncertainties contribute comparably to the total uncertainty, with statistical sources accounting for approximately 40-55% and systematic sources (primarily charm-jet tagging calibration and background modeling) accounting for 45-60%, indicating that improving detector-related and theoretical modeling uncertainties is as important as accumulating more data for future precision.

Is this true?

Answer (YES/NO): NO